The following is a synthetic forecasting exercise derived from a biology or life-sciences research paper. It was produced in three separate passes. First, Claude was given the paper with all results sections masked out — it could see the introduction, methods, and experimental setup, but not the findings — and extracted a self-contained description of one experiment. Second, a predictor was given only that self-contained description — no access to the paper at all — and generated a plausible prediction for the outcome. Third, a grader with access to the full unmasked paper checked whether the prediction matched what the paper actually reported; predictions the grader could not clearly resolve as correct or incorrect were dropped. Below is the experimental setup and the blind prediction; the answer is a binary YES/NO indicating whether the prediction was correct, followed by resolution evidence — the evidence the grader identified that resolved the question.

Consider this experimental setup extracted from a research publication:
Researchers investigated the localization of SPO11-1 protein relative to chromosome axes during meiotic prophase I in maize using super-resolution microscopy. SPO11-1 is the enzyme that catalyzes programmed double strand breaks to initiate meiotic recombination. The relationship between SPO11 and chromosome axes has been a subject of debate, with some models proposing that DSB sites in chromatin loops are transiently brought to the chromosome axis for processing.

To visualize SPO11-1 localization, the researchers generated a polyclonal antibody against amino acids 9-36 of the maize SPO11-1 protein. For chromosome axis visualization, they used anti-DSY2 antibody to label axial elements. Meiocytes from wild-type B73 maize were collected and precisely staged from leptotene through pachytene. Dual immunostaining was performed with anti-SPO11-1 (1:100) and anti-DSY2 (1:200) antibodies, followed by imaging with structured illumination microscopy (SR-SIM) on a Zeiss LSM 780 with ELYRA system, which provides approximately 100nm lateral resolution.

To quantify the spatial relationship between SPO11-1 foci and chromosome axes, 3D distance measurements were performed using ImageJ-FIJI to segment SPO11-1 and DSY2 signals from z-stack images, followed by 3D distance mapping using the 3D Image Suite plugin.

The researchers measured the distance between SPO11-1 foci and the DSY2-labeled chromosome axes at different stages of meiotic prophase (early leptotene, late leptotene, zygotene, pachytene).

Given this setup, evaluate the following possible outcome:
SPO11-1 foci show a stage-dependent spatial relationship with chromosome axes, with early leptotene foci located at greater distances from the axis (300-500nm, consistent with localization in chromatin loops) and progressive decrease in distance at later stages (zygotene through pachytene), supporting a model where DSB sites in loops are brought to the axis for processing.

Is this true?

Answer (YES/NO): NO